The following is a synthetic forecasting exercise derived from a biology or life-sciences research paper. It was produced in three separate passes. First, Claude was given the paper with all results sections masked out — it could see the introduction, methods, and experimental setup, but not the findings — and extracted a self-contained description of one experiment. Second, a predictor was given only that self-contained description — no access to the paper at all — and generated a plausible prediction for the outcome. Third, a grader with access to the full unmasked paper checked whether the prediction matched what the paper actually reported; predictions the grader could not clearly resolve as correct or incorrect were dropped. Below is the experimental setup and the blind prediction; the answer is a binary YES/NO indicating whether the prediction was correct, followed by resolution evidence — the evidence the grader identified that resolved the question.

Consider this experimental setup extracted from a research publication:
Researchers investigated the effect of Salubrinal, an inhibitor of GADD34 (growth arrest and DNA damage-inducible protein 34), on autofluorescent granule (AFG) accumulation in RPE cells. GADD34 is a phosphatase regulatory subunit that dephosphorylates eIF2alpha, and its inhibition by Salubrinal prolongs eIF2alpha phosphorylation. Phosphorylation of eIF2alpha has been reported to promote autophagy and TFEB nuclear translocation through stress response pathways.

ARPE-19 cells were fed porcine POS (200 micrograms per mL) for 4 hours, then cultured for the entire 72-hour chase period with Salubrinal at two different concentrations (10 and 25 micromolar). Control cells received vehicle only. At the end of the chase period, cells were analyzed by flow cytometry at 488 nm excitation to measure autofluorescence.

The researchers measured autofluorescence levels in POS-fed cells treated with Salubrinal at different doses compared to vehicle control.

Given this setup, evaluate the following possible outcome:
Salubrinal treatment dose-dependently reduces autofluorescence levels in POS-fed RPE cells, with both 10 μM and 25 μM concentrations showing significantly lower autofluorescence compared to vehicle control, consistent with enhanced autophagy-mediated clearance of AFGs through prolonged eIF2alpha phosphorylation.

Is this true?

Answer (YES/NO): NO